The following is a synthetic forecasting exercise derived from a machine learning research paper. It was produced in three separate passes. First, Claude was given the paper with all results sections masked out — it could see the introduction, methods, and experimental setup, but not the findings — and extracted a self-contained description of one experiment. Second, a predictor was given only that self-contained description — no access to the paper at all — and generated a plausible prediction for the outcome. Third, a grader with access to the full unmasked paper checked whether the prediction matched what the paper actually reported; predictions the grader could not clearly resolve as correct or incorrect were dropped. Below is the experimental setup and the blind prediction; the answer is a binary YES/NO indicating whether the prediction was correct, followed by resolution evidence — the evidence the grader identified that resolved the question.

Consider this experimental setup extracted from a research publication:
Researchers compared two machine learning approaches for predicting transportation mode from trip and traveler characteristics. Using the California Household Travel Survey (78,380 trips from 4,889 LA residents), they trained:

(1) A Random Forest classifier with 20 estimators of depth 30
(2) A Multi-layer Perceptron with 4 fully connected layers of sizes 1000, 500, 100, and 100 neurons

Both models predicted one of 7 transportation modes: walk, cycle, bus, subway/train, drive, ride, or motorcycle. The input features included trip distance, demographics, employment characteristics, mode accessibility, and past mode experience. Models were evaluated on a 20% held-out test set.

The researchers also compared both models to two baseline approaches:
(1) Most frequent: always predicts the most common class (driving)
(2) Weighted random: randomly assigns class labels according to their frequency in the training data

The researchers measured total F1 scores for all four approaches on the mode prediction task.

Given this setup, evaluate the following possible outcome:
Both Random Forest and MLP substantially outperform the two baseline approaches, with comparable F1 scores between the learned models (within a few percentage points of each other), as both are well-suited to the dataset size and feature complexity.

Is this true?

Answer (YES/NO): NO